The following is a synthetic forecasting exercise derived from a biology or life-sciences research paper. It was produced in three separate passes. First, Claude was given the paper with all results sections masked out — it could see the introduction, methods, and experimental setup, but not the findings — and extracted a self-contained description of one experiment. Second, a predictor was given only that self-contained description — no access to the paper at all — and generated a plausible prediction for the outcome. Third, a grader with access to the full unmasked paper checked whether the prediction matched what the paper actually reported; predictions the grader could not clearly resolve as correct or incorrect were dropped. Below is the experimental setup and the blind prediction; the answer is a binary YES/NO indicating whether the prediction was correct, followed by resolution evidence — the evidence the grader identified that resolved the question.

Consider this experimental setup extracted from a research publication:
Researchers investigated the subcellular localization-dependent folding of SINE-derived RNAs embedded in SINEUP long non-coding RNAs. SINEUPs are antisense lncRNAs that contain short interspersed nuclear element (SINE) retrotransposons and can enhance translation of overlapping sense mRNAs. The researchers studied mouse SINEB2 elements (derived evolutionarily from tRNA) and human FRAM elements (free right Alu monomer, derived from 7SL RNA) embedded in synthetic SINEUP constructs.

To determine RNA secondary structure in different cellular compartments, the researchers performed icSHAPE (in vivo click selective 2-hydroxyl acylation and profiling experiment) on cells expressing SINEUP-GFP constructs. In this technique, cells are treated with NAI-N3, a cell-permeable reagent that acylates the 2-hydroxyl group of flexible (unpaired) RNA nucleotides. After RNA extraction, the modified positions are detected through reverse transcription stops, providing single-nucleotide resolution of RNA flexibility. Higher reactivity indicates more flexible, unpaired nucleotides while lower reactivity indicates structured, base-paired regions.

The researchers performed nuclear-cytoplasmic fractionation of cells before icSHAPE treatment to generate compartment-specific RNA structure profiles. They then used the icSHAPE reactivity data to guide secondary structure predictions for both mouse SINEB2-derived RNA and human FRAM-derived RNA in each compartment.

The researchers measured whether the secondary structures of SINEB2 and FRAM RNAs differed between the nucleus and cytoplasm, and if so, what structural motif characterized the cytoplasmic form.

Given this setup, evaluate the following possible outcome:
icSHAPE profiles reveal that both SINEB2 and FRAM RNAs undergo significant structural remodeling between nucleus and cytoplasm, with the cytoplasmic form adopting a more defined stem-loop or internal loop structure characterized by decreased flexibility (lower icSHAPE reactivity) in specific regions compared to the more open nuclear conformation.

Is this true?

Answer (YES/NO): NO